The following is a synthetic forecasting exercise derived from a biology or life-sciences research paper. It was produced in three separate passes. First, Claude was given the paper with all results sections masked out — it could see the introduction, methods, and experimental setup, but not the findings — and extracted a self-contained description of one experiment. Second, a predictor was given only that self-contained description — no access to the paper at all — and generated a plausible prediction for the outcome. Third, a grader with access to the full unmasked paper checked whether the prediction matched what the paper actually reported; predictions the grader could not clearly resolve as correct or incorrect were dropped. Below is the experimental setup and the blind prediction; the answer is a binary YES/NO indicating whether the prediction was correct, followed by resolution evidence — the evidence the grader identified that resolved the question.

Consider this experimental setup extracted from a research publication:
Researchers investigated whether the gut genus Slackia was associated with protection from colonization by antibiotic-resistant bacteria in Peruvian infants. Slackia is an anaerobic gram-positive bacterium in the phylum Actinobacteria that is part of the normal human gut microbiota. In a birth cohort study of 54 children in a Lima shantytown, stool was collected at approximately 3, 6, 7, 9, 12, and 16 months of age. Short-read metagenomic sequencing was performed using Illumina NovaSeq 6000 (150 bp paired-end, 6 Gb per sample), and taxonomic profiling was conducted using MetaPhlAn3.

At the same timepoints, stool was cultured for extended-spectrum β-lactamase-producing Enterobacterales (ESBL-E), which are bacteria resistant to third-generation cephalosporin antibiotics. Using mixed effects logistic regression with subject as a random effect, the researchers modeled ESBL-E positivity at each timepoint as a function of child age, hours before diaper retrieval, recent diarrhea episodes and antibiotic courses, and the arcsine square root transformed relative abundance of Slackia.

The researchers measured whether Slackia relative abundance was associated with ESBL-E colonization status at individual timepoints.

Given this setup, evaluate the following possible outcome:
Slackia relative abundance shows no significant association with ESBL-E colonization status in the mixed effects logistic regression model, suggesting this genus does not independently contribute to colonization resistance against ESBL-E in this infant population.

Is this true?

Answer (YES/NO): NO